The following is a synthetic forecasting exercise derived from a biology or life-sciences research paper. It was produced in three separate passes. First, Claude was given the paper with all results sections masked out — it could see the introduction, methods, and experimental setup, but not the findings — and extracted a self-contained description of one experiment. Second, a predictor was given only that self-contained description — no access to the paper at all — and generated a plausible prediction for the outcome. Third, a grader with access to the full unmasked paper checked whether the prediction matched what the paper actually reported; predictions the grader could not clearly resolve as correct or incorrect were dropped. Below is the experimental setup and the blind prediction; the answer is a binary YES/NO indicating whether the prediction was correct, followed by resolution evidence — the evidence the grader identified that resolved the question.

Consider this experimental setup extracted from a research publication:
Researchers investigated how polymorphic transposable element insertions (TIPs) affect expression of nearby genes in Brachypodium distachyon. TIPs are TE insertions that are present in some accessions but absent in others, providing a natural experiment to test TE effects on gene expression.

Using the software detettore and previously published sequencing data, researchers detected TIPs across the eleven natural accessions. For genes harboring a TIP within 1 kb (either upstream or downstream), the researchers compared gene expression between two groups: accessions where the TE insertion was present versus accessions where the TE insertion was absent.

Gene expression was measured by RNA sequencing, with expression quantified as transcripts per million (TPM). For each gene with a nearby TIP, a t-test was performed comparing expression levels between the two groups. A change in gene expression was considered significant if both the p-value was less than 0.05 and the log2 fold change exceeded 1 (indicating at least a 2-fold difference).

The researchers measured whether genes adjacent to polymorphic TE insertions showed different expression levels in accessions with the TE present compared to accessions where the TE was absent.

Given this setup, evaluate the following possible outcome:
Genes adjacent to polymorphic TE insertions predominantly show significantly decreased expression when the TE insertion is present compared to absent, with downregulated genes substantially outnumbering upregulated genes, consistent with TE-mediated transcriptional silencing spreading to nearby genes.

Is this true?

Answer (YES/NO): NO